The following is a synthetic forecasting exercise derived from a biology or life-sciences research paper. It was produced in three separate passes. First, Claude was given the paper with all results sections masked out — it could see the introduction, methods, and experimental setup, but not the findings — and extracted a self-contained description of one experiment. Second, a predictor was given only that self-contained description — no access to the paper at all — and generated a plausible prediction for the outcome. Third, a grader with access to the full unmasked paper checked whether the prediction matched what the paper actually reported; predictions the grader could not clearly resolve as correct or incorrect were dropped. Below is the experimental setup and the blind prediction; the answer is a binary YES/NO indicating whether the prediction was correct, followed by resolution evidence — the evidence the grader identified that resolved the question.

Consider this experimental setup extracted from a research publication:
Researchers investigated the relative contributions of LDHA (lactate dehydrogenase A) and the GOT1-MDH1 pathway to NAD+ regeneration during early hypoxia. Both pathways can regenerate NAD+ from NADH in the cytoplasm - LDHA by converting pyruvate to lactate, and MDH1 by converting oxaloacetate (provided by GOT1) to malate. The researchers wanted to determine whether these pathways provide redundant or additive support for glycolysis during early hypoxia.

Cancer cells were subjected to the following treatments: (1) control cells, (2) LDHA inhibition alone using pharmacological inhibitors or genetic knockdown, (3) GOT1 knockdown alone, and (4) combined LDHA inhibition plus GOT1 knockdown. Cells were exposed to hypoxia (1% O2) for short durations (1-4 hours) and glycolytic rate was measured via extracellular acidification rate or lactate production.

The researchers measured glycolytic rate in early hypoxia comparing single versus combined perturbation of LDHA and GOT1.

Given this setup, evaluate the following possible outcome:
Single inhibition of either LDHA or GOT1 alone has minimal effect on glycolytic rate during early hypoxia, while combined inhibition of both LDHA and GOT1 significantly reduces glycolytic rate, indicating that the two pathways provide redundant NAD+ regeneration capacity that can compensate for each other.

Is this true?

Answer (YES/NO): NO